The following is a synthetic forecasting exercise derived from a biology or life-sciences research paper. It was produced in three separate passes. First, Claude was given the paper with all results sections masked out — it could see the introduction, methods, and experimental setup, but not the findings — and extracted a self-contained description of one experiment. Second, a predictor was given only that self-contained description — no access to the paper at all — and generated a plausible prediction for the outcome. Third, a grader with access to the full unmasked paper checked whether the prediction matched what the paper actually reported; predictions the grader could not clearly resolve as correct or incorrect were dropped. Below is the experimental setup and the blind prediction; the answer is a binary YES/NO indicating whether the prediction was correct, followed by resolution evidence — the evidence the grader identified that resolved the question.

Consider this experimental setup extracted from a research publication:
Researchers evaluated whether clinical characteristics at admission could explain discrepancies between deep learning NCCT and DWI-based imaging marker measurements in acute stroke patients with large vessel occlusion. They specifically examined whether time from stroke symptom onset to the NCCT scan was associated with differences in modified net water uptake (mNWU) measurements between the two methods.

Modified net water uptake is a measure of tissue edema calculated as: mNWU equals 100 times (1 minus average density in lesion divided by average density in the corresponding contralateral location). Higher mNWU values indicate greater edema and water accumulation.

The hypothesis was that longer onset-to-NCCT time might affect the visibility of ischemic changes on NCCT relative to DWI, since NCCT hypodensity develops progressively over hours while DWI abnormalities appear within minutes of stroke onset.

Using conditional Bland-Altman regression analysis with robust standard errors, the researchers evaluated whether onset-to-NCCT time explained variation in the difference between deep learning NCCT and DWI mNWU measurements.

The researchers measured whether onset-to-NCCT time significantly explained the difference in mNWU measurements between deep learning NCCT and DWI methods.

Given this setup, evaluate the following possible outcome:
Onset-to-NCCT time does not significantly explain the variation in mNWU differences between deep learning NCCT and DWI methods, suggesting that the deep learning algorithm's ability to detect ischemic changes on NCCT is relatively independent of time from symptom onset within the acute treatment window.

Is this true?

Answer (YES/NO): YES